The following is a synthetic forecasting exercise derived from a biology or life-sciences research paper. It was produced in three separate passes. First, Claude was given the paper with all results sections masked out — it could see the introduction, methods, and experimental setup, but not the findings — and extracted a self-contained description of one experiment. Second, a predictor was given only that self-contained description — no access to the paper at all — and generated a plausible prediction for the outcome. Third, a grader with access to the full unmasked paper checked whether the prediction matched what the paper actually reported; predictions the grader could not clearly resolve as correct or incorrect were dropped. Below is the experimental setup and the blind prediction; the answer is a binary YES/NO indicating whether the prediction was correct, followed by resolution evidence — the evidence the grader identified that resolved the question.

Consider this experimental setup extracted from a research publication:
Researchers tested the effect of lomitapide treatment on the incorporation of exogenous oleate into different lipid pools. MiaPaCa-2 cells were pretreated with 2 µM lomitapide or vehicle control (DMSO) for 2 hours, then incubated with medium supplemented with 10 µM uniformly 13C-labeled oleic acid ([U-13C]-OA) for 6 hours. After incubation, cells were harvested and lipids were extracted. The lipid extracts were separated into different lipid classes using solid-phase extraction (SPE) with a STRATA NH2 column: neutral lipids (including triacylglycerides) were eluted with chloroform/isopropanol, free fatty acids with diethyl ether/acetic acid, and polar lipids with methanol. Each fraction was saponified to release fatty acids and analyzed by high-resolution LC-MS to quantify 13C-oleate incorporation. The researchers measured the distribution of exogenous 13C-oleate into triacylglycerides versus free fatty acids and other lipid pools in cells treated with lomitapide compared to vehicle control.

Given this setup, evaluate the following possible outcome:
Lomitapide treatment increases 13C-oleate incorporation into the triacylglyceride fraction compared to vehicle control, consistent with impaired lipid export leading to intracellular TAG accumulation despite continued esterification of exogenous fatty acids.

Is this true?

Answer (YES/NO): NO